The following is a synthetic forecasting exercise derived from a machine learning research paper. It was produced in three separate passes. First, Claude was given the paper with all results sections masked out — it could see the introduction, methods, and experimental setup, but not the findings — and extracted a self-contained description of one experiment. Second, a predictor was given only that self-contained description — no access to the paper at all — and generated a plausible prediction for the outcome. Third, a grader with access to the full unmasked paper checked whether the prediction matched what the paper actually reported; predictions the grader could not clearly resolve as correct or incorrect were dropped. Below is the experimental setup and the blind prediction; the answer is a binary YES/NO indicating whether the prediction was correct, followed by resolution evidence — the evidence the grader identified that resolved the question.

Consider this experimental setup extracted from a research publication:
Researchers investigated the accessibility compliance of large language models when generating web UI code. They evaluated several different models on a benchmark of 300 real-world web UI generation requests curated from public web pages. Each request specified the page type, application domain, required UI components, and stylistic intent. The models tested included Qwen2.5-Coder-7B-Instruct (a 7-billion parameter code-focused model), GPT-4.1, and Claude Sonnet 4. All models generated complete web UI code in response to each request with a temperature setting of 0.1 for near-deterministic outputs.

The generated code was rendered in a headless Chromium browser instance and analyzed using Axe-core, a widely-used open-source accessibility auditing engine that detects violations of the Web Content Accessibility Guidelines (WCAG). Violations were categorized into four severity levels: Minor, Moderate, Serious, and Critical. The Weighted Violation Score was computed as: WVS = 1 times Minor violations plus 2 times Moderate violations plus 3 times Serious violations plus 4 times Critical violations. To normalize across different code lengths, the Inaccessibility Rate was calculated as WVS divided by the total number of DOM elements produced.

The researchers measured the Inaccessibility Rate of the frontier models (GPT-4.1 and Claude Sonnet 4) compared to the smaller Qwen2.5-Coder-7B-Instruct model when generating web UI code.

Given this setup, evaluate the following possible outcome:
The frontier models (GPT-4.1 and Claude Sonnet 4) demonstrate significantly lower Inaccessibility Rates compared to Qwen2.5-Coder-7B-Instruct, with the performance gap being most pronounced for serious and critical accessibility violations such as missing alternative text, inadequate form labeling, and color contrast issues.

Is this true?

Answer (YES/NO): NO